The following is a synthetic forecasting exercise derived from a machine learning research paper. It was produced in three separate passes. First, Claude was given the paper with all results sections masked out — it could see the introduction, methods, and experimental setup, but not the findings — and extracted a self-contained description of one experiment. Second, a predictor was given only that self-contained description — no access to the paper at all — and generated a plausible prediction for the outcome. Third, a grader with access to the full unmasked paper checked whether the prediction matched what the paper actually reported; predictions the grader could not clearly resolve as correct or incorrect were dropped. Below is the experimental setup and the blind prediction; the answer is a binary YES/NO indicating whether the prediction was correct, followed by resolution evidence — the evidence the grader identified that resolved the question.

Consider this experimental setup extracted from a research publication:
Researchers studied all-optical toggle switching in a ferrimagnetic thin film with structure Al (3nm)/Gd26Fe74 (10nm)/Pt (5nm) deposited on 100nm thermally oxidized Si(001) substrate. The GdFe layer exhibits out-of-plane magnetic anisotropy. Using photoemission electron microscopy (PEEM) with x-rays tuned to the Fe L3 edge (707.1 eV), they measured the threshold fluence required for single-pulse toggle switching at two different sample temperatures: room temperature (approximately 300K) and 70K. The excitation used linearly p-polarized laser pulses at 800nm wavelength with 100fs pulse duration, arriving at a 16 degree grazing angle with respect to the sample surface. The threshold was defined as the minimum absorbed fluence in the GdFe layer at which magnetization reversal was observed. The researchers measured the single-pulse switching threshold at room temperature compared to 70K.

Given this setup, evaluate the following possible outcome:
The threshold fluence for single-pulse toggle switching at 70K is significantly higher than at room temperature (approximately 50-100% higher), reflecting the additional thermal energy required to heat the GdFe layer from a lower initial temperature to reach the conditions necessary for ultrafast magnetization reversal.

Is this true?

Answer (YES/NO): NO